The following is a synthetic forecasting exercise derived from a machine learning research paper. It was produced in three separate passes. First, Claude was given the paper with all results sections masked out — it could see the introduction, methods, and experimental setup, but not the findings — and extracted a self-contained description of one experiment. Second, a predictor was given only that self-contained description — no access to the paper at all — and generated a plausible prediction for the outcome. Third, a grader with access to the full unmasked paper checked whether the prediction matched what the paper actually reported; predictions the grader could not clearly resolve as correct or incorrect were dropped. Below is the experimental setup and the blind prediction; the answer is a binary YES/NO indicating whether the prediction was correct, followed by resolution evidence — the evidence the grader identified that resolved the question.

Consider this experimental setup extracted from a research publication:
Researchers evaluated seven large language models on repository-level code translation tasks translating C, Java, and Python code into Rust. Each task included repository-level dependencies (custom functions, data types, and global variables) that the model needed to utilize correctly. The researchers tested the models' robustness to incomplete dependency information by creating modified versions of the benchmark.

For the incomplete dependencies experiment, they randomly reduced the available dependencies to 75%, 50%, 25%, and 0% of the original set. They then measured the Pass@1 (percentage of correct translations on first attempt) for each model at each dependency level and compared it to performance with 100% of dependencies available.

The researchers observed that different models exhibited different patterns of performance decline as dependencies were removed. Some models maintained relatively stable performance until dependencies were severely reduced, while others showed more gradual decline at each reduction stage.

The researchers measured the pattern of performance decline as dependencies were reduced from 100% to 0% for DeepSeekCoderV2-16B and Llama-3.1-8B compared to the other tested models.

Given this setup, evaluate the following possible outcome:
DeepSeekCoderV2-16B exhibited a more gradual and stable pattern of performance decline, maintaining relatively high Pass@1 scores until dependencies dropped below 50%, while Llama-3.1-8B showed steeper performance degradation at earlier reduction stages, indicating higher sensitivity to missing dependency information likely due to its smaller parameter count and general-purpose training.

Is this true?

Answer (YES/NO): NO